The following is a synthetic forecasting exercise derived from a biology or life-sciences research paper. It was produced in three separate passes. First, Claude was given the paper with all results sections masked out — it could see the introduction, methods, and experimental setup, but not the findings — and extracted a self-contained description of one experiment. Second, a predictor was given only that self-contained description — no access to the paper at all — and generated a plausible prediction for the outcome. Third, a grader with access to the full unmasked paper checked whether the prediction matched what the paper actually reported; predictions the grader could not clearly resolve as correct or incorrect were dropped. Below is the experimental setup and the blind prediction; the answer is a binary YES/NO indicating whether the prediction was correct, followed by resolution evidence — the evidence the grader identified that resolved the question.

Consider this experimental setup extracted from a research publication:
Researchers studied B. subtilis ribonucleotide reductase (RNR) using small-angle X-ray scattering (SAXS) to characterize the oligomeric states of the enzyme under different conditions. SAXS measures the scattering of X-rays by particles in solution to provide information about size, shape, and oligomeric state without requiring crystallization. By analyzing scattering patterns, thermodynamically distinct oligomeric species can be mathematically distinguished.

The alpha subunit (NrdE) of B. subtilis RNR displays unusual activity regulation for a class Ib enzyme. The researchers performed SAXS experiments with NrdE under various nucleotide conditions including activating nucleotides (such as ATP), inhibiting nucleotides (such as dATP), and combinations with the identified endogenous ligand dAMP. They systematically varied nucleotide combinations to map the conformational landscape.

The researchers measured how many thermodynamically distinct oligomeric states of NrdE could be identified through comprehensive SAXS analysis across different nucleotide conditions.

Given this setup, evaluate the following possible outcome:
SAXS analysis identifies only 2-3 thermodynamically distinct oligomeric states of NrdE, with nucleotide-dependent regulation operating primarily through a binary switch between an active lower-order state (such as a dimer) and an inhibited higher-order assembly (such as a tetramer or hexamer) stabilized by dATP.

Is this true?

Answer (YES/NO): NO